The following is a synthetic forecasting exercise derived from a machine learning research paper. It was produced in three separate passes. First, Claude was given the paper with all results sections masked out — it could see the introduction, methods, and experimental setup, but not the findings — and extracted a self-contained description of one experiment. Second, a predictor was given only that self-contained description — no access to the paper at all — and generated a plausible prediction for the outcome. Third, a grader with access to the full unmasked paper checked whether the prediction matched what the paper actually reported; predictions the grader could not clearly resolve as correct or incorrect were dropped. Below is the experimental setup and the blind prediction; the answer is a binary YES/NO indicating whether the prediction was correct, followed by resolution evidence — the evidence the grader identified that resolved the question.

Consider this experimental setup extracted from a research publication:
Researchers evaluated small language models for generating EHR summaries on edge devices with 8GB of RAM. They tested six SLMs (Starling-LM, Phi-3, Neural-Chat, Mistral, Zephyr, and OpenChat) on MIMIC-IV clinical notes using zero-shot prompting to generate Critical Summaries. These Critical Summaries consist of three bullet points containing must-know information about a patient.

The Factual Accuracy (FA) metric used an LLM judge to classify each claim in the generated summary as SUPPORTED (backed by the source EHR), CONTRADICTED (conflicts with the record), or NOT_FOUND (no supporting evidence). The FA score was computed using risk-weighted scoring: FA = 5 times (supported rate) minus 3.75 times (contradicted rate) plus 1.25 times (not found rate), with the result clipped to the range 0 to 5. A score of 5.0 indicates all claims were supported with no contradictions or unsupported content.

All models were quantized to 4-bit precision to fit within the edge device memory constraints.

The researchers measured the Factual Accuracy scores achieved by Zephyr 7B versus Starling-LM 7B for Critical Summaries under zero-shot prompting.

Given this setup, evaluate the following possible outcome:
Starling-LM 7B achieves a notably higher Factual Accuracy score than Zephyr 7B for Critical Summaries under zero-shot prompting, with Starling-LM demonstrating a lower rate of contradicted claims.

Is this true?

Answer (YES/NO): NO